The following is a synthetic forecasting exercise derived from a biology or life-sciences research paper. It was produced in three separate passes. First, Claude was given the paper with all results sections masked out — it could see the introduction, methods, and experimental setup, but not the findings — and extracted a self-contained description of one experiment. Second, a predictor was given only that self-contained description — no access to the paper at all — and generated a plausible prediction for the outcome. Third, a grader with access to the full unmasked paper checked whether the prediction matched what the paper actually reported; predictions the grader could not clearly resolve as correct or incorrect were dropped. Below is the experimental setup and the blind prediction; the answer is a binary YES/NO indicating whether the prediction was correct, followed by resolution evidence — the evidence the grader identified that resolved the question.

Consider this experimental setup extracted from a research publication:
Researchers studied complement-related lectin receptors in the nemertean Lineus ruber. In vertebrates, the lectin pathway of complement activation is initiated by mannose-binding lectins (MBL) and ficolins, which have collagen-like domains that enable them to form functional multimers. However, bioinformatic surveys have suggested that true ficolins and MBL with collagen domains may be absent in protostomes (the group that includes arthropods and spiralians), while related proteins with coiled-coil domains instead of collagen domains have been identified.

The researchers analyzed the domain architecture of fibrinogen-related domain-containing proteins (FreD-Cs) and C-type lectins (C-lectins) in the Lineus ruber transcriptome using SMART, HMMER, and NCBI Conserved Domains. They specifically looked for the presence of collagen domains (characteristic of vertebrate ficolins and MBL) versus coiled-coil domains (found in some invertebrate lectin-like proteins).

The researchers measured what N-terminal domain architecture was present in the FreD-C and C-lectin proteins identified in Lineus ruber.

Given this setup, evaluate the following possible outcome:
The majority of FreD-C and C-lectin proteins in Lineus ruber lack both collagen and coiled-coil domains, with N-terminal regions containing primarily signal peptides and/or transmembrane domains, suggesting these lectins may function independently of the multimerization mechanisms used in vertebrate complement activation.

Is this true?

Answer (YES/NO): NO